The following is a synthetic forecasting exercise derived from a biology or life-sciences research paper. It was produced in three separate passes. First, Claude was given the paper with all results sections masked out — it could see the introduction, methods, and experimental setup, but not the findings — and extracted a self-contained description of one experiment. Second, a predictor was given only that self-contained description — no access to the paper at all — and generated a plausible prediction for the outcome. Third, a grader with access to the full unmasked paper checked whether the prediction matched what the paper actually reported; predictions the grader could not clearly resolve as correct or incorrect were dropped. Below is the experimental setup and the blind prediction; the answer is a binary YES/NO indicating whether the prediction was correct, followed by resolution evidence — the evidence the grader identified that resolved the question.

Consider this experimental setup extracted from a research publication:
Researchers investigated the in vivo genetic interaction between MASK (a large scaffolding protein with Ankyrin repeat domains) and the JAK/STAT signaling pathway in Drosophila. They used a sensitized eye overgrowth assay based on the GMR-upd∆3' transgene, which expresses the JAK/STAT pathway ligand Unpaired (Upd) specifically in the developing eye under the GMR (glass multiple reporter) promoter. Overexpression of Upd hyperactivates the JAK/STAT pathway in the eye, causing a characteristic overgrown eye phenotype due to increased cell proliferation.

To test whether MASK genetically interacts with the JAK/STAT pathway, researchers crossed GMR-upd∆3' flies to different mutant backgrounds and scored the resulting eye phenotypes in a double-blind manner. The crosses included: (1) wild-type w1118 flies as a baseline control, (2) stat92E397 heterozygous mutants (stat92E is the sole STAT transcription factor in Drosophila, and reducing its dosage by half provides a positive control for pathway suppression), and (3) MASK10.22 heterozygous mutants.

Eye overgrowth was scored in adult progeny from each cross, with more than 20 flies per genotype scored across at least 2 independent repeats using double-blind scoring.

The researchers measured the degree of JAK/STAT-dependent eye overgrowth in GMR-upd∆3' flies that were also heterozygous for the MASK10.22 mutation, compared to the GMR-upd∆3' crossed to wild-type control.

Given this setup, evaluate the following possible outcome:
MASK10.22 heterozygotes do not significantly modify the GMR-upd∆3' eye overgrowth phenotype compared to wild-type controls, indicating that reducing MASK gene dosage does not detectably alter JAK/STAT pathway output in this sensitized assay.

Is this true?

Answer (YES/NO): NO